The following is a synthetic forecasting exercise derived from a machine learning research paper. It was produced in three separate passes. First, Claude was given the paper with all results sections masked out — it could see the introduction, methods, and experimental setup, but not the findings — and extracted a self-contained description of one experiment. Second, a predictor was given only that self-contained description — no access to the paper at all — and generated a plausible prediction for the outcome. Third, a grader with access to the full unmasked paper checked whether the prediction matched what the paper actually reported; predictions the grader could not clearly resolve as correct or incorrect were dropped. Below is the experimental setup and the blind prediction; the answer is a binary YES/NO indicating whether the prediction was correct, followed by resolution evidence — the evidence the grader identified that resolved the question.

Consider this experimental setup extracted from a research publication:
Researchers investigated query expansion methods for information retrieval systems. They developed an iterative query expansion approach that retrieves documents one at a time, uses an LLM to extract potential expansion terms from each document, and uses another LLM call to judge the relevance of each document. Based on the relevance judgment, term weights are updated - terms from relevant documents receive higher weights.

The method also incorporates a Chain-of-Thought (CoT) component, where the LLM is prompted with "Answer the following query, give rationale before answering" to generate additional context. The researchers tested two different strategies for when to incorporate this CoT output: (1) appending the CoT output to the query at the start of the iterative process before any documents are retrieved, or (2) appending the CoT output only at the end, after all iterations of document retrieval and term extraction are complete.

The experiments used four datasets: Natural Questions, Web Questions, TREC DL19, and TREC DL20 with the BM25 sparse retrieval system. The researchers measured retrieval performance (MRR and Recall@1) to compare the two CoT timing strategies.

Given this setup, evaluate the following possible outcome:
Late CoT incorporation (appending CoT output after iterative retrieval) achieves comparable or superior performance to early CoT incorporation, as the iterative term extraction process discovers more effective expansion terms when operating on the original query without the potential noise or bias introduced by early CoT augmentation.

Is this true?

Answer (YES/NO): YES